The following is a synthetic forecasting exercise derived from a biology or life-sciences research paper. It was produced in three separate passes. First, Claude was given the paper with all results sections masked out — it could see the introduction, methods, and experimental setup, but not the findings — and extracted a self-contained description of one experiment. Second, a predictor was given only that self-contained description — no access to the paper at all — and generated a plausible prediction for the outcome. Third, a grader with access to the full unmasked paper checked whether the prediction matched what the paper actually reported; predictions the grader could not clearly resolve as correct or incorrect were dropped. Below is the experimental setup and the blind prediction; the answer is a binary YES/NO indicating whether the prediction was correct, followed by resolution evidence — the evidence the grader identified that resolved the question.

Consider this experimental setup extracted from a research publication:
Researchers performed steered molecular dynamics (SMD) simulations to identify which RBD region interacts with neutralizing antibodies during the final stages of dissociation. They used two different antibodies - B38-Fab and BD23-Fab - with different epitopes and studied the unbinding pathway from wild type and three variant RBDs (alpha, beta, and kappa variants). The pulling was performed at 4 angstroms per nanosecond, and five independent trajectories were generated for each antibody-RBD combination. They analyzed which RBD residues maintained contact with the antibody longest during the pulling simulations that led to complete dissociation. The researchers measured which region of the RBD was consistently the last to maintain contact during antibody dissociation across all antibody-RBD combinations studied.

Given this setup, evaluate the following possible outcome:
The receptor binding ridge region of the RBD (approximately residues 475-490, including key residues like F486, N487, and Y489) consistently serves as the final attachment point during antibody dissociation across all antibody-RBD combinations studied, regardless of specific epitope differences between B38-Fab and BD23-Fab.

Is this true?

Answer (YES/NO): NO